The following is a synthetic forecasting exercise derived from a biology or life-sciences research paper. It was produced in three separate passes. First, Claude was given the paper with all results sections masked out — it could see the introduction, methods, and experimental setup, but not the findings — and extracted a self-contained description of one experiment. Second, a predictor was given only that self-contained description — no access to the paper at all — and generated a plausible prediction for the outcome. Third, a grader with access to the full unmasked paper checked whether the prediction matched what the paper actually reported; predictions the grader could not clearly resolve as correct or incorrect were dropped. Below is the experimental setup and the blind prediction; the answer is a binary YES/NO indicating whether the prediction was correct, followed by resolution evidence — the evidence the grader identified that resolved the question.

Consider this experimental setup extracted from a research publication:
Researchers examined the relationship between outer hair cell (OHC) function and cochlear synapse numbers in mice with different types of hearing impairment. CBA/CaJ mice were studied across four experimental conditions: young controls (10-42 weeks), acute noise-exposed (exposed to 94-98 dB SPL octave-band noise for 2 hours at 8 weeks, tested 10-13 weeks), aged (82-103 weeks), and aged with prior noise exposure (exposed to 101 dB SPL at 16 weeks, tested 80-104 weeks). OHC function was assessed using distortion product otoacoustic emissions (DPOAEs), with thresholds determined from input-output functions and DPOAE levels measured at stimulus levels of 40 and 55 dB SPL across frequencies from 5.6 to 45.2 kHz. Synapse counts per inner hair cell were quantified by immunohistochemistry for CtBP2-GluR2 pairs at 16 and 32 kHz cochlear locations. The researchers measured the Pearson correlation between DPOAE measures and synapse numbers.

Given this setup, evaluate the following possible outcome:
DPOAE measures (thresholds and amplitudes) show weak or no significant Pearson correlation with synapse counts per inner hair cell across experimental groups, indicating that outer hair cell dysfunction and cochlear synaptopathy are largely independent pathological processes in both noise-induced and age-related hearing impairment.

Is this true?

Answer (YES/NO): NO